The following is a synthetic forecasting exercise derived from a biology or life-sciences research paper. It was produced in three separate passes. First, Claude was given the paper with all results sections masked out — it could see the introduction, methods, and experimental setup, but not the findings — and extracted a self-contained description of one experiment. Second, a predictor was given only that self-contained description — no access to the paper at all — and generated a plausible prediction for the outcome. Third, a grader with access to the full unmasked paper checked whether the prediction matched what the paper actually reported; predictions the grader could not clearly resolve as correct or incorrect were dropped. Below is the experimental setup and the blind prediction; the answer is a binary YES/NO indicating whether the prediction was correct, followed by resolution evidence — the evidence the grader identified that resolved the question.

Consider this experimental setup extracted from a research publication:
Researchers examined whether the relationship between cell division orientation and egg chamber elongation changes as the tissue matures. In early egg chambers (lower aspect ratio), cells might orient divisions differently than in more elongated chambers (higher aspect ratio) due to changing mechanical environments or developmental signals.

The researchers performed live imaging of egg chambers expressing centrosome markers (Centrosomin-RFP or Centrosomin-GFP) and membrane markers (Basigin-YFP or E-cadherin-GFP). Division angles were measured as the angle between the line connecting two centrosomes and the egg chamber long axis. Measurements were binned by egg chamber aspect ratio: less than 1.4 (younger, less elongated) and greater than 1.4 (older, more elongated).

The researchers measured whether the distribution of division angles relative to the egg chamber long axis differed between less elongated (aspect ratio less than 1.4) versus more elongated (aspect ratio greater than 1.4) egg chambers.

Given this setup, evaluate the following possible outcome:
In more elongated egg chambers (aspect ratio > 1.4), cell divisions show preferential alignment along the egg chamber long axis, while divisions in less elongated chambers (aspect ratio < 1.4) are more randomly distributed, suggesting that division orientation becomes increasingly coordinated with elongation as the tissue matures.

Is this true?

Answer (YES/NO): YES